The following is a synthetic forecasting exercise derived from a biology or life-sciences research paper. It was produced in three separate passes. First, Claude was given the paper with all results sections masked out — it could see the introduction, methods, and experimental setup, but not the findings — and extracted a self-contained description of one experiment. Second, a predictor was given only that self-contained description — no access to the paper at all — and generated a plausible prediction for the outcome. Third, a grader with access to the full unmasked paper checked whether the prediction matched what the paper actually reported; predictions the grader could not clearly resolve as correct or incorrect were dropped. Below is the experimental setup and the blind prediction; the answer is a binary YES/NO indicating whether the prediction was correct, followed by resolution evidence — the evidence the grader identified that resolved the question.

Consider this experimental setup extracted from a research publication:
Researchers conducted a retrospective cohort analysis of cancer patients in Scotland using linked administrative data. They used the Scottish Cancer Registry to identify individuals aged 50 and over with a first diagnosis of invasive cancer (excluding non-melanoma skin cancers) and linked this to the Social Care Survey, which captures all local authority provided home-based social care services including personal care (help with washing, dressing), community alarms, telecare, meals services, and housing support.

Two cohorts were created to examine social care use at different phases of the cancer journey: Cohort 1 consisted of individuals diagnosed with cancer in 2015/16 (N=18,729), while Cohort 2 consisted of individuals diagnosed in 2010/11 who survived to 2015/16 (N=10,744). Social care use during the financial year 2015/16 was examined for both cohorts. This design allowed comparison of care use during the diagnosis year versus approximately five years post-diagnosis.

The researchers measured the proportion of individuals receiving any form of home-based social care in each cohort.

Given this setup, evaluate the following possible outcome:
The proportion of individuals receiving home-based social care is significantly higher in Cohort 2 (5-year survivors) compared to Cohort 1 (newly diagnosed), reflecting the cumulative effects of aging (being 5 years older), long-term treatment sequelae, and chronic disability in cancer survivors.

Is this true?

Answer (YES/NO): NO